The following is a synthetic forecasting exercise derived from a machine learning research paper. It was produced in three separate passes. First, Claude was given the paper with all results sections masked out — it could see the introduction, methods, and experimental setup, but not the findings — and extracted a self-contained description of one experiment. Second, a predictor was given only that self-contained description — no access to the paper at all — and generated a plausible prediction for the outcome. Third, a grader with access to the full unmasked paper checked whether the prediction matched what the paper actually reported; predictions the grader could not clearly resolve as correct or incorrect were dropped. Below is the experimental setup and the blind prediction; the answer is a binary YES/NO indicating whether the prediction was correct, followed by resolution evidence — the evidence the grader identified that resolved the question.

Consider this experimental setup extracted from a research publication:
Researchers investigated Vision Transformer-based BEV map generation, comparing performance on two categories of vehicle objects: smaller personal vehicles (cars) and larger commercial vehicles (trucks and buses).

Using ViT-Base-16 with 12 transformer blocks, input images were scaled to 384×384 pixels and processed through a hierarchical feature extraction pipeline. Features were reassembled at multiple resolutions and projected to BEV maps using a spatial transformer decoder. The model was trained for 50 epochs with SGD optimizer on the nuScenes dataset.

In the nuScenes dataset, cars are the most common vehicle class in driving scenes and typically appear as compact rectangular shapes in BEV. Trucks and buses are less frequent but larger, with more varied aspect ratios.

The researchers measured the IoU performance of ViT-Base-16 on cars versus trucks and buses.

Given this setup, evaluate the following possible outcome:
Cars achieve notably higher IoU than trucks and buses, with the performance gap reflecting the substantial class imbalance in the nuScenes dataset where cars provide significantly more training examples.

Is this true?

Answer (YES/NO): NO